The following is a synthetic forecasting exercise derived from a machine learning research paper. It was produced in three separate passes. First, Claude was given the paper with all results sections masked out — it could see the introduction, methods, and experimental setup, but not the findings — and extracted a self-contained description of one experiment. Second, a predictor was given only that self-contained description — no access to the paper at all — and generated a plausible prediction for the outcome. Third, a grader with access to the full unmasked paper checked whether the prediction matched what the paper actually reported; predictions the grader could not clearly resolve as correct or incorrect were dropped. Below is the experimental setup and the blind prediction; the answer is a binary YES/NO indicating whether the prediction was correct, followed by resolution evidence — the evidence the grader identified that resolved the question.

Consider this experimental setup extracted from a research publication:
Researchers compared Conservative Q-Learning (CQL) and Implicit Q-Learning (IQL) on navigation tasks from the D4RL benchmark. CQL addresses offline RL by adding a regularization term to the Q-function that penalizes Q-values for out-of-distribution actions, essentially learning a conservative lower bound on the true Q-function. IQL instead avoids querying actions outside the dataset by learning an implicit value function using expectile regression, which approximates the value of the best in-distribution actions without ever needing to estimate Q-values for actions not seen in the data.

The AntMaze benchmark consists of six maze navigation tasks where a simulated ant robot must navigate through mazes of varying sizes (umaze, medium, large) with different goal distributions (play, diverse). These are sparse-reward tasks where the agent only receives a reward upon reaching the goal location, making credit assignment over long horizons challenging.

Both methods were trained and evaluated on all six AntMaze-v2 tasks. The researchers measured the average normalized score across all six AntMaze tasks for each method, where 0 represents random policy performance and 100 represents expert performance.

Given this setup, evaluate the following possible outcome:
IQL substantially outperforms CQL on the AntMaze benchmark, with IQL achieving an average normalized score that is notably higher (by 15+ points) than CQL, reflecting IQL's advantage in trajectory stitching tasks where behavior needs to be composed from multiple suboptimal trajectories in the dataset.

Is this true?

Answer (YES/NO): NO